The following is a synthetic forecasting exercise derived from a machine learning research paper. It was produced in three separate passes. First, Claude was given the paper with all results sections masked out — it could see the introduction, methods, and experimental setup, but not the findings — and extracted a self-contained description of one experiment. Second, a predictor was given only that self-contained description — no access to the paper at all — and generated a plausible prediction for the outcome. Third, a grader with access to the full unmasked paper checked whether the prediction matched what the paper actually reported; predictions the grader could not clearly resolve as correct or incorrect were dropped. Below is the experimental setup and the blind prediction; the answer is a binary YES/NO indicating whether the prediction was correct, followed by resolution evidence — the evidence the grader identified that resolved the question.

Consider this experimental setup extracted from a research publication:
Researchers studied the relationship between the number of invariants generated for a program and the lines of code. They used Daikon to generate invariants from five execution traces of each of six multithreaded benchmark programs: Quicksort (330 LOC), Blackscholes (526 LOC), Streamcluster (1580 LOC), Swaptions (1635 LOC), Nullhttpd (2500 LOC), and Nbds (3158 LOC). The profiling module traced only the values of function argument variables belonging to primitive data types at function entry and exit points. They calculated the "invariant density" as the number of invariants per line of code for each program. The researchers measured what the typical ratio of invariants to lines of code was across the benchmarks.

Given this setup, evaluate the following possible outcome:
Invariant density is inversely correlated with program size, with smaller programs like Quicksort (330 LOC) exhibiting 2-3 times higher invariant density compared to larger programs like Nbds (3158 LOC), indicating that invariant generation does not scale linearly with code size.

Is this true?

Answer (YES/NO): NO